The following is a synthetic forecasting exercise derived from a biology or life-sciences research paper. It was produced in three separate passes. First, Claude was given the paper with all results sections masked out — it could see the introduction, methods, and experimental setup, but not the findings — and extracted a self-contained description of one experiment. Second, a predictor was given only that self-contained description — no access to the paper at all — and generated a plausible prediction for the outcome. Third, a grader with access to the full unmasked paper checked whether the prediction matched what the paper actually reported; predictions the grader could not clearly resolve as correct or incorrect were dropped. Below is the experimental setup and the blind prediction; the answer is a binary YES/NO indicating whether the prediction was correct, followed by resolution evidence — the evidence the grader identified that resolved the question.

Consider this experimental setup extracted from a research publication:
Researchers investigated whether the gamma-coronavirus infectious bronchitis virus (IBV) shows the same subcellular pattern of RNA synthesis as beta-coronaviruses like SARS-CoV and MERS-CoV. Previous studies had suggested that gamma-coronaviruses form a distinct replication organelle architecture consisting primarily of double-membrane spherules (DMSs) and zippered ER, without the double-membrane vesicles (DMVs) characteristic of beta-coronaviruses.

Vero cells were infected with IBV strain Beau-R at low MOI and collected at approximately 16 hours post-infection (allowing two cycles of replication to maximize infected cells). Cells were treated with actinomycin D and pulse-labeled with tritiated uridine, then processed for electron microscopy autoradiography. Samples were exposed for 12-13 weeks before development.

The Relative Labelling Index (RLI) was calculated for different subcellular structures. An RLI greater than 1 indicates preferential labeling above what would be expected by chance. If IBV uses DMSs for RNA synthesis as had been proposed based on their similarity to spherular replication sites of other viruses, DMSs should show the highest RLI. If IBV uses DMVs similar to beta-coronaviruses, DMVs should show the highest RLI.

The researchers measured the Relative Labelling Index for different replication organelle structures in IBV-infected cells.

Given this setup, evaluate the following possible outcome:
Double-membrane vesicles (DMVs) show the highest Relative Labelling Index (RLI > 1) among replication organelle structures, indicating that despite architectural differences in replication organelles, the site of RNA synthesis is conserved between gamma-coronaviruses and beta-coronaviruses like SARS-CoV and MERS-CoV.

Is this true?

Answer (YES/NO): YES